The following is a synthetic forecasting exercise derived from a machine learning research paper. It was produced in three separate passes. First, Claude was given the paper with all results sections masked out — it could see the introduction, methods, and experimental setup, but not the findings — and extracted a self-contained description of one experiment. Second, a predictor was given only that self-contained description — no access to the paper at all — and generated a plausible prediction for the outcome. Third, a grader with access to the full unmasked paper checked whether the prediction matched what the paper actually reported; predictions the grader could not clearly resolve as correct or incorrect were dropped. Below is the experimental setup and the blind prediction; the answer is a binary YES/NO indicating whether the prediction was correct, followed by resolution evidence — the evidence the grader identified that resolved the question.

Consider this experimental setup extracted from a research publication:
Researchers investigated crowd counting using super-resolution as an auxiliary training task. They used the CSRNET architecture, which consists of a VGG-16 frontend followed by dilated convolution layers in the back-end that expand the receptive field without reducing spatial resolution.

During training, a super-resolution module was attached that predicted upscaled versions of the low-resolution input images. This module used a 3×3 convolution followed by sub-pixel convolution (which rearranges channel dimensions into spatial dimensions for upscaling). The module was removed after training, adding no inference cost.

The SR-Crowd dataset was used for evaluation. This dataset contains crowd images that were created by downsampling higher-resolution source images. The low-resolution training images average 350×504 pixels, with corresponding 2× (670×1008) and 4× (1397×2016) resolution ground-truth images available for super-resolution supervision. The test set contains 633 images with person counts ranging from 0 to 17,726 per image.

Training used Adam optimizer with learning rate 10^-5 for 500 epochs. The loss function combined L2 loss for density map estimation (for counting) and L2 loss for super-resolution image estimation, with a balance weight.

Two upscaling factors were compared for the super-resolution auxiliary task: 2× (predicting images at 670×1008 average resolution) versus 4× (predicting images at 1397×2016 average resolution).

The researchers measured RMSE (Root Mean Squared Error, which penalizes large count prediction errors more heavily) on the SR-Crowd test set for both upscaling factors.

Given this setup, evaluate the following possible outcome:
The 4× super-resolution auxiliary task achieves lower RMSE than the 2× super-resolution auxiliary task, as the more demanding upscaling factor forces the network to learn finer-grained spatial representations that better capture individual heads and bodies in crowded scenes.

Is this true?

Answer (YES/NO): YES